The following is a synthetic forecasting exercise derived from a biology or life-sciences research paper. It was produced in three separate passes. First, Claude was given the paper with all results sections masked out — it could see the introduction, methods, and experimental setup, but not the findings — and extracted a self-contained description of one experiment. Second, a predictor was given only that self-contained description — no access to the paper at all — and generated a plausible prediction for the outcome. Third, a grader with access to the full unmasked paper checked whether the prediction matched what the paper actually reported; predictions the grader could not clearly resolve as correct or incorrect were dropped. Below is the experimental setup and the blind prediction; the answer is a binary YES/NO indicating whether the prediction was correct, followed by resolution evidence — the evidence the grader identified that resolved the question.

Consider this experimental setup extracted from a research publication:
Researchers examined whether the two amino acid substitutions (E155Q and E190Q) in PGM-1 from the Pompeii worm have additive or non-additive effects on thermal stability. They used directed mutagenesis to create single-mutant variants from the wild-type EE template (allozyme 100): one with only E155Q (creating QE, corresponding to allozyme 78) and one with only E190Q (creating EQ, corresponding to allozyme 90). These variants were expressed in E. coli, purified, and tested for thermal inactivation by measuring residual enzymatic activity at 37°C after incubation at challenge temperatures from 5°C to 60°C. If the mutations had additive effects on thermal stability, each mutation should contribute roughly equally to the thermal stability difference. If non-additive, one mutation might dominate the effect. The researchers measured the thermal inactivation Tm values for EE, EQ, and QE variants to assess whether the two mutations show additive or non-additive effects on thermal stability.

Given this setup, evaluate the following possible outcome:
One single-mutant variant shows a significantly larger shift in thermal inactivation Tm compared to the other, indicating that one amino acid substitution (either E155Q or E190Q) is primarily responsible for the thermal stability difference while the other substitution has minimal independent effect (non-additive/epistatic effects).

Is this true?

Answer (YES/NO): YES